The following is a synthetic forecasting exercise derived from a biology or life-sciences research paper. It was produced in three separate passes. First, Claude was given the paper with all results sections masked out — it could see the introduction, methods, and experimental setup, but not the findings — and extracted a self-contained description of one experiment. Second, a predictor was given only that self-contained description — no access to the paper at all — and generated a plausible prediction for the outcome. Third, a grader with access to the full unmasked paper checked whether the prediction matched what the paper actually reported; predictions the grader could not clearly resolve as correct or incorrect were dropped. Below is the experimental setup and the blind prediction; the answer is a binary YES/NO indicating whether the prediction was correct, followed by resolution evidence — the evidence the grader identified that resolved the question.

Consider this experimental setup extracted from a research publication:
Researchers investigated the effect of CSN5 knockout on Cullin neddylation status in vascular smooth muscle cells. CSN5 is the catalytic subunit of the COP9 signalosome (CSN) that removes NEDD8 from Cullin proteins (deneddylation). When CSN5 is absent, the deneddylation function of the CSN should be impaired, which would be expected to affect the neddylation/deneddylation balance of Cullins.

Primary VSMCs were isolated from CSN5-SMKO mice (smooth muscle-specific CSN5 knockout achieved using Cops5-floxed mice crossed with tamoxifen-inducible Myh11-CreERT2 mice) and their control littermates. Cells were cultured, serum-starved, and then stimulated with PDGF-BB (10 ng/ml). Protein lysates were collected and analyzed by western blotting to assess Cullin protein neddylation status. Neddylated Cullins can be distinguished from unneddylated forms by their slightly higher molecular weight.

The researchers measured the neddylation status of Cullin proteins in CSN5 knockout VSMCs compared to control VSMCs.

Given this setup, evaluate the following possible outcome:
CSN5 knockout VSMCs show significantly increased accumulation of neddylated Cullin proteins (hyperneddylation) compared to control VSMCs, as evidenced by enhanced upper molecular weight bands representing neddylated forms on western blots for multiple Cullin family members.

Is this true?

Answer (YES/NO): YES